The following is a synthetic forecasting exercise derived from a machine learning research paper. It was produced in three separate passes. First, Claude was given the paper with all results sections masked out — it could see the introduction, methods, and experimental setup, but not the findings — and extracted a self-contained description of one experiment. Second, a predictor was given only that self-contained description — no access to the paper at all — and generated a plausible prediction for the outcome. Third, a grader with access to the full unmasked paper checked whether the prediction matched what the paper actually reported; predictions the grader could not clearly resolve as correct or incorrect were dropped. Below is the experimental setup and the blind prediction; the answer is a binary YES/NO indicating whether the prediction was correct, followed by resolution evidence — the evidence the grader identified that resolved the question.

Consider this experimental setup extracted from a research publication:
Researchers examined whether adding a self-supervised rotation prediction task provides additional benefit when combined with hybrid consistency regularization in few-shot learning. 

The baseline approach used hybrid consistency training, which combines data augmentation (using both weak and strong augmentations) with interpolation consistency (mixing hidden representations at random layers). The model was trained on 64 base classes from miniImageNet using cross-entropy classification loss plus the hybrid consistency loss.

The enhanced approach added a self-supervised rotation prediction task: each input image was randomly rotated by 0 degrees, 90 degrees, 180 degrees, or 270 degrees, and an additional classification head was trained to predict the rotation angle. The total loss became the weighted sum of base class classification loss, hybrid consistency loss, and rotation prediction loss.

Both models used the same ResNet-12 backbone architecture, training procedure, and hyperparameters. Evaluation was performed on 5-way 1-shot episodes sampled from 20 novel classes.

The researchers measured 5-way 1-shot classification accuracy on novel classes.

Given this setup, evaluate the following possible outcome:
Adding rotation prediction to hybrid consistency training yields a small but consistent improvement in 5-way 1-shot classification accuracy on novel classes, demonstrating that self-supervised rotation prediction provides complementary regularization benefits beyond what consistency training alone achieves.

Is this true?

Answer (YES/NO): NO